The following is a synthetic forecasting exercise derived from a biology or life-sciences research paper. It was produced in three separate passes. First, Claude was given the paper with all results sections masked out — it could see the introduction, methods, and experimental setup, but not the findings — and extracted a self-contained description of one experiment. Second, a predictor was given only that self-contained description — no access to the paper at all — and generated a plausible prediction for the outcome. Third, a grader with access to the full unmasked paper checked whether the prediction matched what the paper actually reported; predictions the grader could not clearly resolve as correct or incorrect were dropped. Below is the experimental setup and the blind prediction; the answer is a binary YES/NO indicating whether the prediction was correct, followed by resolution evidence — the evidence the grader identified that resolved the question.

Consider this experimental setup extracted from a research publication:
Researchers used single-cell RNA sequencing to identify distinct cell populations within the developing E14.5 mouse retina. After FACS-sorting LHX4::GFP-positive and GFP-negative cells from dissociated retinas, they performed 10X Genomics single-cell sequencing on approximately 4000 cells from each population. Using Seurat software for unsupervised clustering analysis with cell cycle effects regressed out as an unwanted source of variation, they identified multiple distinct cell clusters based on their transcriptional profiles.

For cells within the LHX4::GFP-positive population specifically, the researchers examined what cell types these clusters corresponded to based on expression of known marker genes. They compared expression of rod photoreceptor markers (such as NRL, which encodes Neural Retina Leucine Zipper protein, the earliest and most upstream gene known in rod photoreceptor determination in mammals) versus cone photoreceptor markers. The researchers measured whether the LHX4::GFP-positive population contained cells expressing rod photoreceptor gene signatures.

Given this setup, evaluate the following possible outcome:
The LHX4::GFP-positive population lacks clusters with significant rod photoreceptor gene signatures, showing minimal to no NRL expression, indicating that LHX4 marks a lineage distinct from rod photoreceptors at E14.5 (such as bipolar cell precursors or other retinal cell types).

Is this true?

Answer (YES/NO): NO